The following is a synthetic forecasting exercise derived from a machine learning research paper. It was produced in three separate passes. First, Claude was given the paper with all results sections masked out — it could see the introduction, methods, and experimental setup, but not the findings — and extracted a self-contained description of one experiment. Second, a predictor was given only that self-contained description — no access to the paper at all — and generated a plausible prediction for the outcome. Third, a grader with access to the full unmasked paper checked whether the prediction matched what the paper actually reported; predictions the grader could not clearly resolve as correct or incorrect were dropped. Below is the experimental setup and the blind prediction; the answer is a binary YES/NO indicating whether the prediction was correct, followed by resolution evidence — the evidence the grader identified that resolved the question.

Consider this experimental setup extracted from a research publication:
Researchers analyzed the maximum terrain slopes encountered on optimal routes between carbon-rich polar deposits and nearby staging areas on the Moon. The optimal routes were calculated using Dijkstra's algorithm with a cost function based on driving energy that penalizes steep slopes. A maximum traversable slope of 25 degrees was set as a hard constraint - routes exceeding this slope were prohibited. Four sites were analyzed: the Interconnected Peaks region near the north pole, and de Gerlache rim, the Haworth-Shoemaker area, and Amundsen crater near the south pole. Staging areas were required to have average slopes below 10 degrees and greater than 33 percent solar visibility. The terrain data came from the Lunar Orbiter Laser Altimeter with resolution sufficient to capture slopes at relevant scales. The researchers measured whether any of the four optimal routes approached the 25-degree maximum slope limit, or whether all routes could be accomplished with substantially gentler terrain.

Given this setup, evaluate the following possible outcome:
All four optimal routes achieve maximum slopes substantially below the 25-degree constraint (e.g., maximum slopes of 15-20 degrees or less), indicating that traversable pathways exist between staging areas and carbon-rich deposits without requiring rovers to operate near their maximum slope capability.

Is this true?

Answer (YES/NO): NO